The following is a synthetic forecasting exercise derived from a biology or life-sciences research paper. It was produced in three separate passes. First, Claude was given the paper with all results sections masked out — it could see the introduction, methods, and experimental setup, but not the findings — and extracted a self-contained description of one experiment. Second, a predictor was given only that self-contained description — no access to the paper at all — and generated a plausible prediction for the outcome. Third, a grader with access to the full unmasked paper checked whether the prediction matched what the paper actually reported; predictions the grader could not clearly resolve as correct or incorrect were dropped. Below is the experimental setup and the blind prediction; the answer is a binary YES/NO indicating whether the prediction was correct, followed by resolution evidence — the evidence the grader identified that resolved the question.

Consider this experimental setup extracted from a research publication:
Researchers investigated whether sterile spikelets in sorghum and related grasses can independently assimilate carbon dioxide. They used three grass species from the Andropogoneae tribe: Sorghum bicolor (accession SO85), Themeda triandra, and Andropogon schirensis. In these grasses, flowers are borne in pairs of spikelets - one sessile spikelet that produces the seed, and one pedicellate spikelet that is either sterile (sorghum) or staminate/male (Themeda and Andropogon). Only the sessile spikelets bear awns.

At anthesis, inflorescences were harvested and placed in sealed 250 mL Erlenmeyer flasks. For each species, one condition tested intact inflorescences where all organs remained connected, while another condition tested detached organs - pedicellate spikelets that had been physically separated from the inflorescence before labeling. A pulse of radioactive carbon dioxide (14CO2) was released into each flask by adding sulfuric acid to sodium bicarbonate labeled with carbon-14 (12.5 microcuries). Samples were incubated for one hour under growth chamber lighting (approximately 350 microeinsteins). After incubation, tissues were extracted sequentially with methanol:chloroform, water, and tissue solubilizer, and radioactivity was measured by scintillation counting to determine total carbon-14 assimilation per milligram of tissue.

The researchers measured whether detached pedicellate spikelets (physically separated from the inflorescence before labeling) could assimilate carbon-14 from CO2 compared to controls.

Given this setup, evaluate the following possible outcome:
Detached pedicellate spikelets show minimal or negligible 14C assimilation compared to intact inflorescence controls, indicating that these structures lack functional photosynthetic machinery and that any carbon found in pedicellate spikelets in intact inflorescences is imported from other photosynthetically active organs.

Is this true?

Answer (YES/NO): NO